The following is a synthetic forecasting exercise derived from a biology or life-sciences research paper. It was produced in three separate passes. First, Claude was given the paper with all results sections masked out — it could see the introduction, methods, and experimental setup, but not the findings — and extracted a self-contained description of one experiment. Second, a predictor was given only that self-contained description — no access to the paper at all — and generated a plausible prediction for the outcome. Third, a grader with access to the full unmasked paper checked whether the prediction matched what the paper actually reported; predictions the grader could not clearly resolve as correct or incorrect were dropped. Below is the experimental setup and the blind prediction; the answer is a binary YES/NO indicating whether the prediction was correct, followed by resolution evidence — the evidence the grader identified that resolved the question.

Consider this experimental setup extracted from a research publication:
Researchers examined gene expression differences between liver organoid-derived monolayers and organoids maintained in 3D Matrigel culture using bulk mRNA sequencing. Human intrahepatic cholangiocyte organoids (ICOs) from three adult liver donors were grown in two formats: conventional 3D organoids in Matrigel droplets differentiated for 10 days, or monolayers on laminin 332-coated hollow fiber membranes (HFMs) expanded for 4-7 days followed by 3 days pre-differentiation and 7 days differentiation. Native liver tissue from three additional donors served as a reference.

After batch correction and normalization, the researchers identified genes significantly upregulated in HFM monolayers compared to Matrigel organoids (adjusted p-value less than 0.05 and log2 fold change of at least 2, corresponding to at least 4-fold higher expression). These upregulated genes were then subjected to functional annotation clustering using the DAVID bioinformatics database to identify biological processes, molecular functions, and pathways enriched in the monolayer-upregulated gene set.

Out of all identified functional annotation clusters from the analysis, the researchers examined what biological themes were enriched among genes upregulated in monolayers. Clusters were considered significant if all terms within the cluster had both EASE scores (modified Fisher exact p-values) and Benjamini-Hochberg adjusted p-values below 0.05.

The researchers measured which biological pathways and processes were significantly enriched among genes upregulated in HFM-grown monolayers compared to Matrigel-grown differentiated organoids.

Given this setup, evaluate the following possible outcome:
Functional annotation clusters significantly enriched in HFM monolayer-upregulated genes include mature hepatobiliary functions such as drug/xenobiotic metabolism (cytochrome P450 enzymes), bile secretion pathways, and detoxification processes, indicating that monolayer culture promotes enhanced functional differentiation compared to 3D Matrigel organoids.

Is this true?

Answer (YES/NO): NO